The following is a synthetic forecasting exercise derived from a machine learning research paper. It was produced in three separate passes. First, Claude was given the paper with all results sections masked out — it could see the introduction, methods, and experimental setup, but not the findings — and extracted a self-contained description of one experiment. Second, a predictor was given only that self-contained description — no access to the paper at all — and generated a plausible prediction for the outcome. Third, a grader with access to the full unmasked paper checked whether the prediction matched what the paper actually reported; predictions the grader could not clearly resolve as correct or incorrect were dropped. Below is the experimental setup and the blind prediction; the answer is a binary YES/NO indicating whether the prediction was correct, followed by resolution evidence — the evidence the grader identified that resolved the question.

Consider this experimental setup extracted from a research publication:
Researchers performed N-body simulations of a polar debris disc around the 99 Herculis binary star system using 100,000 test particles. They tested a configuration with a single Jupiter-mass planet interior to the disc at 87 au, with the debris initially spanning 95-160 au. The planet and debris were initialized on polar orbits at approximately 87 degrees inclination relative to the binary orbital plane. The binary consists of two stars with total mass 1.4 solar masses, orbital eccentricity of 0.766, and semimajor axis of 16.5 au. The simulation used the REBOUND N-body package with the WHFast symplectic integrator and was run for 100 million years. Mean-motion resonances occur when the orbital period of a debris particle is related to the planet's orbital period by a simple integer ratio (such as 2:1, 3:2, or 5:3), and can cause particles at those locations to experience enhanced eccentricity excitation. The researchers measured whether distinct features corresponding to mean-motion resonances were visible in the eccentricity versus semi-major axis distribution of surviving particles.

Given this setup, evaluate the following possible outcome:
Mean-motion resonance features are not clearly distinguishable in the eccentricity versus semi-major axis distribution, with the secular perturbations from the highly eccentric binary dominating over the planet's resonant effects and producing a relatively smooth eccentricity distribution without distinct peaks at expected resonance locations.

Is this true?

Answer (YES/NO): NO